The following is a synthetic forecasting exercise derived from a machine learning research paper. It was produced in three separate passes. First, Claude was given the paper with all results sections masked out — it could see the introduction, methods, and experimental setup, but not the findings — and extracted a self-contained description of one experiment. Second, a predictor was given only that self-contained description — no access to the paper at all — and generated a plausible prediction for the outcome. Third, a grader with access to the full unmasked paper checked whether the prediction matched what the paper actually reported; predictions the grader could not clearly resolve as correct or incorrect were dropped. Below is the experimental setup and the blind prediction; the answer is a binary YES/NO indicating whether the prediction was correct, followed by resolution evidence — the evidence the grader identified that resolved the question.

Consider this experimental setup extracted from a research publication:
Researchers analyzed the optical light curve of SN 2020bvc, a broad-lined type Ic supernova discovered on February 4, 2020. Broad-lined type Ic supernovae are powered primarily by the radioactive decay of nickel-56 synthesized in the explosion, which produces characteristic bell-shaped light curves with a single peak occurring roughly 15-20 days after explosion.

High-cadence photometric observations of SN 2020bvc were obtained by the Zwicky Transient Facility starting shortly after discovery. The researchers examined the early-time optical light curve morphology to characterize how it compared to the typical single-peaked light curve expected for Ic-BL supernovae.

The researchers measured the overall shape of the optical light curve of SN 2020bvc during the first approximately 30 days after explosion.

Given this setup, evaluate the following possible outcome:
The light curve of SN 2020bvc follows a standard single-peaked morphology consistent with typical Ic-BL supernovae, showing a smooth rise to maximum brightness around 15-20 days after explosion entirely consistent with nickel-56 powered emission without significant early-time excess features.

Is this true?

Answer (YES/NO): NO